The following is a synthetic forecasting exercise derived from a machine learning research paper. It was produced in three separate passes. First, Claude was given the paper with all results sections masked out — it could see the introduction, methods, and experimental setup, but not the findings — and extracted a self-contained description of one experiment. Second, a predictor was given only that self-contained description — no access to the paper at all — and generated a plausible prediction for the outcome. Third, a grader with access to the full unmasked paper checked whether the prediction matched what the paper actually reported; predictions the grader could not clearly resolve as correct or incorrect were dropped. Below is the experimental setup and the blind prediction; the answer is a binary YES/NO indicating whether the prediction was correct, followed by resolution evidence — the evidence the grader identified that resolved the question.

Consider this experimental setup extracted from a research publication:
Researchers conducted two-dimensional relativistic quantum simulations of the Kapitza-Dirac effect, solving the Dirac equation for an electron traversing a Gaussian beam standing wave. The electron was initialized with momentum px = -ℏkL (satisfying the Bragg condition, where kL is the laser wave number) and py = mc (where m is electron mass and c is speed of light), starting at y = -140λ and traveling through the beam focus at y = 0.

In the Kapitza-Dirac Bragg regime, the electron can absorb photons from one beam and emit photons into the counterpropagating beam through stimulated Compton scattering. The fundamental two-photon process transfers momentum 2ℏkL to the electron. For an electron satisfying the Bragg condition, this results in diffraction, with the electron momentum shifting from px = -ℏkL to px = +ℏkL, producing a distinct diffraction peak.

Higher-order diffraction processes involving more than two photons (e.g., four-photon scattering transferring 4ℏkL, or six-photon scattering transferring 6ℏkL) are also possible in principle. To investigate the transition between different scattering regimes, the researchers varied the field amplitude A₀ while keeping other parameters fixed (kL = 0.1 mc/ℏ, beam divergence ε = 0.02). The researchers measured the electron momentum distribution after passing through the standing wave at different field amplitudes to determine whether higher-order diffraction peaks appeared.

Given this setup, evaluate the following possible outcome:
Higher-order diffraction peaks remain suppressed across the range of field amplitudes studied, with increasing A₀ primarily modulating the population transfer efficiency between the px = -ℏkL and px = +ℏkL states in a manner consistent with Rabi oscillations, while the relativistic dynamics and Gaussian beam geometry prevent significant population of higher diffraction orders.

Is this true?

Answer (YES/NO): NO